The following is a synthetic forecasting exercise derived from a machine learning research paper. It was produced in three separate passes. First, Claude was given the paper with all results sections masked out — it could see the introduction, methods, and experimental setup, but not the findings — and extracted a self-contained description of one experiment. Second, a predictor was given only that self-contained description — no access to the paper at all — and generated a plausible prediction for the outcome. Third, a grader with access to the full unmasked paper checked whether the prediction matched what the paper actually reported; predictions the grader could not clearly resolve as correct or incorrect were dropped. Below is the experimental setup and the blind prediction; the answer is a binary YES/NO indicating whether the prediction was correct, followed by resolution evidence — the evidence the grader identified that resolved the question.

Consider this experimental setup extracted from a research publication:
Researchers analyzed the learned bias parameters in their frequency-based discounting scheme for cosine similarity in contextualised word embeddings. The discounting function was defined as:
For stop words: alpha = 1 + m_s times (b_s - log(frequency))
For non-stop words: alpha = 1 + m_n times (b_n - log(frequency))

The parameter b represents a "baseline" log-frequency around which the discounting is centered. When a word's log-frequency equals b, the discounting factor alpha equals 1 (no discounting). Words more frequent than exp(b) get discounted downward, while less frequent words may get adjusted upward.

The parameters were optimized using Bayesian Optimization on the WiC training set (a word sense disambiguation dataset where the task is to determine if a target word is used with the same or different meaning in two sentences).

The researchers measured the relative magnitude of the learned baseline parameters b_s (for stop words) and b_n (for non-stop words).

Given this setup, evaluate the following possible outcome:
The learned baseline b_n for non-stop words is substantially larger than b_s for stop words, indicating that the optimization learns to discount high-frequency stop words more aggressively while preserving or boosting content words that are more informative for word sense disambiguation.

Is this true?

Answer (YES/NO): NO